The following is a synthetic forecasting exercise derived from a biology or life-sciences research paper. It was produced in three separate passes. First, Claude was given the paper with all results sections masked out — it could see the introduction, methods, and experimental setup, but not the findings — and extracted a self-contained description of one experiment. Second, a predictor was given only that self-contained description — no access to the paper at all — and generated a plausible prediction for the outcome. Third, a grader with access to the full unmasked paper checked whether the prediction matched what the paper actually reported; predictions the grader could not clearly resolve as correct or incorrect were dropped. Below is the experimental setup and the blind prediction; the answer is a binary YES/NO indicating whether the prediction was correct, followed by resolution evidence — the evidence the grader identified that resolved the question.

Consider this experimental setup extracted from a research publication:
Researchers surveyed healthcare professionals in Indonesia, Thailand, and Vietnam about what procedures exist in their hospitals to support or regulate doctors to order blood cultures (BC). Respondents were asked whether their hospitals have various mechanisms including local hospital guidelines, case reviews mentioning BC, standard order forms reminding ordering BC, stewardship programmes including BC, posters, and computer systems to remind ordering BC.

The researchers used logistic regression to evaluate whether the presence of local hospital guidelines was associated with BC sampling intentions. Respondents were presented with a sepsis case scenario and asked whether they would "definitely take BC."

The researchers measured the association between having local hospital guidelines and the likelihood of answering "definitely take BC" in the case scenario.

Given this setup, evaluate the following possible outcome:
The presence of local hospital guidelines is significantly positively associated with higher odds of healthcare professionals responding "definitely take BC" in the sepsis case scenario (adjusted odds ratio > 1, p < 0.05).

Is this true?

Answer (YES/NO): YES